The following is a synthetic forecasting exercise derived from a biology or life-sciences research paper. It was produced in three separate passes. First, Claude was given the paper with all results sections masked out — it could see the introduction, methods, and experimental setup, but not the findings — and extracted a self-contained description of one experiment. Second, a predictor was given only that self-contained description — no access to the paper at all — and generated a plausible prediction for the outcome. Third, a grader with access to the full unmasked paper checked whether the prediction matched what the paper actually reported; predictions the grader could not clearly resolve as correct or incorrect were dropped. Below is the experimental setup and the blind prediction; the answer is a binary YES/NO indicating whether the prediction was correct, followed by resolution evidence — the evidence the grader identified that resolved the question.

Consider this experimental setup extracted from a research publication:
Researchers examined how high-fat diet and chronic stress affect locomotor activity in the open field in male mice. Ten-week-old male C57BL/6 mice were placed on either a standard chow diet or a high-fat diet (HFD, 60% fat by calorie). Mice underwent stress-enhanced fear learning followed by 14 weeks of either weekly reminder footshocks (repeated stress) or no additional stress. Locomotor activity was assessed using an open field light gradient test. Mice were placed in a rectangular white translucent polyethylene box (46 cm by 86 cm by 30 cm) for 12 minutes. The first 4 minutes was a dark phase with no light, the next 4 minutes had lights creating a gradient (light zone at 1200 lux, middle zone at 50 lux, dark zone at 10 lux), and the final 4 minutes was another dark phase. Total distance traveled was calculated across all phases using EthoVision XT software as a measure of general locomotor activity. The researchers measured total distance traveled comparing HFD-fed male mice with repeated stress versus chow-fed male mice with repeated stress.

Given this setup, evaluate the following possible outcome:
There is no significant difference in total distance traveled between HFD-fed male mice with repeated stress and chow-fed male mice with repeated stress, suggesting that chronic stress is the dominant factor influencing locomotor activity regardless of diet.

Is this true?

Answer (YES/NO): NO